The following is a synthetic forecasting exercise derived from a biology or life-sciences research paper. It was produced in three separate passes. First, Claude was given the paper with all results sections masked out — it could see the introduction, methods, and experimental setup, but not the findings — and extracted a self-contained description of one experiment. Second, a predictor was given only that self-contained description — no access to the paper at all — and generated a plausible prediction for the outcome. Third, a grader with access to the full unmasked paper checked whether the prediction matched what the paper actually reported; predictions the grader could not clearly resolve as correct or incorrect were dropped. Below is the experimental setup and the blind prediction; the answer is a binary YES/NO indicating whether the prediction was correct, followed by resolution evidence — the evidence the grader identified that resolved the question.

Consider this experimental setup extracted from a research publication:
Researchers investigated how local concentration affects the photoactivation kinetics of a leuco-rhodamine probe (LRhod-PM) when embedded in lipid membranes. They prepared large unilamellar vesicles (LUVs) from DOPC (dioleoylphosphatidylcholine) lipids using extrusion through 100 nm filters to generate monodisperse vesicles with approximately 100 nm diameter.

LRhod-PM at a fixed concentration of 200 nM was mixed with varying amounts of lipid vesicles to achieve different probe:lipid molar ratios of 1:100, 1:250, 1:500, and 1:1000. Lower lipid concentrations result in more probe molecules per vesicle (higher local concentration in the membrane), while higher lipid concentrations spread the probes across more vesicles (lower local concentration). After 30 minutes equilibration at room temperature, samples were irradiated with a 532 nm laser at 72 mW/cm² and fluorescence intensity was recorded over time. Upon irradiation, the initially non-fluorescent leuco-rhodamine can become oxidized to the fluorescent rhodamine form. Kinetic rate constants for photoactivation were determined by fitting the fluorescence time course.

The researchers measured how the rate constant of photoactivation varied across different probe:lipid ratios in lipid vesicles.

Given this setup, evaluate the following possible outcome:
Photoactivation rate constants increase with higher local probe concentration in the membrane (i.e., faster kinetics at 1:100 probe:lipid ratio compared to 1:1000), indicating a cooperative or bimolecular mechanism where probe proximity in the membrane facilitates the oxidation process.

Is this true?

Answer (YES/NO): YES